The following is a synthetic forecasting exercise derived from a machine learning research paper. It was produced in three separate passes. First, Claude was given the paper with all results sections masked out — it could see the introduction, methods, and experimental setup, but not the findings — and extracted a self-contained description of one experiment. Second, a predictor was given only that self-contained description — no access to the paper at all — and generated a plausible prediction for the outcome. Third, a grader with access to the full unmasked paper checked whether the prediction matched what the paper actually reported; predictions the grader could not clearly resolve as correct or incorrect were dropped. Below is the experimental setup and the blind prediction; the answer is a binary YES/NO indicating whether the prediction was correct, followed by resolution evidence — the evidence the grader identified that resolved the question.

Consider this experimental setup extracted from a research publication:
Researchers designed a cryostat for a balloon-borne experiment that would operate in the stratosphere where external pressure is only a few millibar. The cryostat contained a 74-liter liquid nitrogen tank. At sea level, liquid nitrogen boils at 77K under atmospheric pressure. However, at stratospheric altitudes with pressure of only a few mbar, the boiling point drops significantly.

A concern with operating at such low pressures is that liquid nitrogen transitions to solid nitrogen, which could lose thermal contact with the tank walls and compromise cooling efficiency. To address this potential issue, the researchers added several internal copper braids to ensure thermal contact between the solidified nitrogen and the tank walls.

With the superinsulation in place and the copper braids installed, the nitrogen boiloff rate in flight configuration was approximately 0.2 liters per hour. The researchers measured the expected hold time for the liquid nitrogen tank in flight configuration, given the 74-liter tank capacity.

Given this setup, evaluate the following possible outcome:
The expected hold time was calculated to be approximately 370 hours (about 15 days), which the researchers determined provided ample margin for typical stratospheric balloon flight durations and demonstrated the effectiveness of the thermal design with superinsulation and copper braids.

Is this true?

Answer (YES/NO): YES